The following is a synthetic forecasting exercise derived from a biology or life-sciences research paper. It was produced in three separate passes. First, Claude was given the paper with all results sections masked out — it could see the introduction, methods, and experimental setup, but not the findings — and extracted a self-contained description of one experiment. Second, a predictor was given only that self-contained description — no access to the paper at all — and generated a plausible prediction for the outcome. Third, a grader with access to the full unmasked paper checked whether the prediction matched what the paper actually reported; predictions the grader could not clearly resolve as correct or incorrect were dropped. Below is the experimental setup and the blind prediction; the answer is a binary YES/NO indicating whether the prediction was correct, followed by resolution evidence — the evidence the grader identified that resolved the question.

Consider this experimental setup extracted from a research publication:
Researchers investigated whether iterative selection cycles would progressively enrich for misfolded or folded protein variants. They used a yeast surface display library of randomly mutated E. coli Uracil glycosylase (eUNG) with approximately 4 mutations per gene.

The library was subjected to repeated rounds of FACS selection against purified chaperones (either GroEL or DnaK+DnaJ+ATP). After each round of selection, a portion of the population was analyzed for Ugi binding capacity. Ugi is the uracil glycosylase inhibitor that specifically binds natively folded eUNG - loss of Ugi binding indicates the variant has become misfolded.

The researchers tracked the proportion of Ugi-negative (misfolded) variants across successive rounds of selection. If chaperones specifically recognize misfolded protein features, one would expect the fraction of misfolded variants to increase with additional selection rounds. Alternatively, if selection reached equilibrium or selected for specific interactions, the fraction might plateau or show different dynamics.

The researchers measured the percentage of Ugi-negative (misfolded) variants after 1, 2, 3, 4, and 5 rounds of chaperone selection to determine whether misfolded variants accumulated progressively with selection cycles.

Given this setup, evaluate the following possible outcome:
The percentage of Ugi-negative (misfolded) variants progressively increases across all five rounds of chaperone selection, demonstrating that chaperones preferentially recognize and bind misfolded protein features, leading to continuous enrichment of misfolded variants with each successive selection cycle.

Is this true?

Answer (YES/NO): YES